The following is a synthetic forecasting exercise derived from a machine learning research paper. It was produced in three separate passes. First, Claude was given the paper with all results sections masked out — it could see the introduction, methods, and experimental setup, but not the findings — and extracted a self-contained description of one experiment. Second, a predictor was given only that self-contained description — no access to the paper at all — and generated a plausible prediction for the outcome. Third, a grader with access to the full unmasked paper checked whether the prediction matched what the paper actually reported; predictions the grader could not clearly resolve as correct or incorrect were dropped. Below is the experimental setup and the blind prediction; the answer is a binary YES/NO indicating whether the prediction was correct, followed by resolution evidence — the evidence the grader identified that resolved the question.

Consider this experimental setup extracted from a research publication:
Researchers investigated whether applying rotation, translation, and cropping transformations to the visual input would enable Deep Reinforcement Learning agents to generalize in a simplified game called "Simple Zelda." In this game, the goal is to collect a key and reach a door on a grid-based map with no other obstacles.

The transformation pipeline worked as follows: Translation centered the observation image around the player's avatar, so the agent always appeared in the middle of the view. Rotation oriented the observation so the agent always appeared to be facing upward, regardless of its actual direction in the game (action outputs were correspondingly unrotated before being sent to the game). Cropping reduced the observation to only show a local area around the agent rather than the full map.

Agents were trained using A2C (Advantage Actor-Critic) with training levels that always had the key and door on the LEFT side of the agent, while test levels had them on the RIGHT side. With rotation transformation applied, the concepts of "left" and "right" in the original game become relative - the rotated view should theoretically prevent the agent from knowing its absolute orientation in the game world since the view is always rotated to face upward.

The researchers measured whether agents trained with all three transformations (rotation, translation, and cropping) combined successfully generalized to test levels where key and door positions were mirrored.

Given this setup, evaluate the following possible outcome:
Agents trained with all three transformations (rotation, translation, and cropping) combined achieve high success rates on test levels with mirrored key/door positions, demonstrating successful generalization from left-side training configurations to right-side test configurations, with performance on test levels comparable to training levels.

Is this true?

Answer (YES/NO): NO